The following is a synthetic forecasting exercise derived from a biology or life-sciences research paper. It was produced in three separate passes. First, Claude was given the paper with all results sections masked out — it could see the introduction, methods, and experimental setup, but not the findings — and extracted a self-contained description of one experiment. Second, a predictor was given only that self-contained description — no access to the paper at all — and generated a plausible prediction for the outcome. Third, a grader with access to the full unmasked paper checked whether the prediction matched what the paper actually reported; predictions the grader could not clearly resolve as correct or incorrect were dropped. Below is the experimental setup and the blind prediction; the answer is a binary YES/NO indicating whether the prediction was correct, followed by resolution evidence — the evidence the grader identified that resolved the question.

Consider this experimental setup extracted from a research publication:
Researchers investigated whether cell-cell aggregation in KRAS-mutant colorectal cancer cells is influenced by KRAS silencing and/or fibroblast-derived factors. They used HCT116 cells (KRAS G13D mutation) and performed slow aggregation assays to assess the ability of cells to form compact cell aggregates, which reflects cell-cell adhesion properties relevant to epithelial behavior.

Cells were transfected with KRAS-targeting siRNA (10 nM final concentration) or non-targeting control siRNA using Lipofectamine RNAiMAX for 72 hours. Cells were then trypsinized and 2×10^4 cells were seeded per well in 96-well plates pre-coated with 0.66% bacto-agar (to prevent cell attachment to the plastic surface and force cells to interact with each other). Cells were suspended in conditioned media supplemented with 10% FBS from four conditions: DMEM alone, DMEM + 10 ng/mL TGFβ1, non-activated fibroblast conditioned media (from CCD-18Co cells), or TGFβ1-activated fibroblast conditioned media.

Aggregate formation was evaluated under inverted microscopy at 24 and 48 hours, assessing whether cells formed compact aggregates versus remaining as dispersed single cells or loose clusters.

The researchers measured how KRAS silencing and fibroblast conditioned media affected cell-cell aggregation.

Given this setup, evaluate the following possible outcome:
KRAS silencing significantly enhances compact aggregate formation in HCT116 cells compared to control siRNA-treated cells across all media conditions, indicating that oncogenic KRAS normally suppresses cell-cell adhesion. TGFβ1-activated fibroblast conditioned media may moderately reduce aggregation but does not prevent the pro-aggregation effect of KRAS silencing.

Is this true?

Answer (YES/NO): NO